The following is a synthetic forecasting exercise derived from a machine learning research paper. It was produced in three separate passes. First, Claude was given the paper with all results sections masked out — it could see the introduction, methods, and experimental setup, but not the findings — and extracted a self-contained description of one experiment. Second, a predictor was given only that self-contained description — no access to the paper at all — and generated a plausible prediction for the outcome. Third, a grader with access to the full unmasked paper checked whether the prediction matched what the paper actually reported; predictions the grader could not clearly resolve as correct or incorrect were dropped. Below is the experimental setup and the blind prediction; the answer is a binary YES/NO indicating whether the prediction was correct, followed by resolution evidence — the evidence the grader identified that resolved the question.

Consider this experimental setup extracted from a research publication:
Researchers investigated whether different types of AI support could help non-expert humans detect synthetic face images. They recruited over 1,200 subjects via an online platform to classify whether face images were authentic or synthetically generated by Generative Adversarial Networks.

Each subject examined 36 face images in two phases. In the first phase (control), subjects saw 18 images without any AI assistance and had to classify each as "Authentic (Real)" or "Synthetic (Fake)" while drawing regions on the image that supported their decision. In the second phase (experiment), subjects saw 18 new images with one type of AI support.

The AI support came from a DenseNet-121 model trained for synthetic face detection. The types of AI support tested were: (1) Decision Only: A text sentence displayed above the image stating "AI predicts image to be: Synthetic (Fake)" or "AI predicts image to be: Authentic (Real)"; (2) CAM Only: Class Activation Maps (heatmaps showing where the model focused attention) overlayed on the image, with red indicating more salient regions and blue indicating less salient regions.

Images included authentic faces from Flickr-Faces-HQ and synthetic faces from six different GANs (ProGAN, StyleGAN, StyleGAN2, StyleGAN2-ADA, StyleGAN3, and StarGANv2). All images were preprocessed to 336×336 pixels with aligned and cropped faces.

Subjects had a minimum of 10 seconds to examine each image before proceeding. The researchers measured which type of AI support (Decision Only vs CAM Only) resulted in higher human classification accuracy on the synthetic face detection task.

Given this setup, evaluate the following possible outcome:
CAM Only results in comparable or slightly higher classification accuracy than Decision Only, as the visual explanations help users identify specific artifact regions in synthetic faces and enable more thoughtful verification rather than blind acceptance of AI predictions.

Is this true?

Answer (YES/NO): NO